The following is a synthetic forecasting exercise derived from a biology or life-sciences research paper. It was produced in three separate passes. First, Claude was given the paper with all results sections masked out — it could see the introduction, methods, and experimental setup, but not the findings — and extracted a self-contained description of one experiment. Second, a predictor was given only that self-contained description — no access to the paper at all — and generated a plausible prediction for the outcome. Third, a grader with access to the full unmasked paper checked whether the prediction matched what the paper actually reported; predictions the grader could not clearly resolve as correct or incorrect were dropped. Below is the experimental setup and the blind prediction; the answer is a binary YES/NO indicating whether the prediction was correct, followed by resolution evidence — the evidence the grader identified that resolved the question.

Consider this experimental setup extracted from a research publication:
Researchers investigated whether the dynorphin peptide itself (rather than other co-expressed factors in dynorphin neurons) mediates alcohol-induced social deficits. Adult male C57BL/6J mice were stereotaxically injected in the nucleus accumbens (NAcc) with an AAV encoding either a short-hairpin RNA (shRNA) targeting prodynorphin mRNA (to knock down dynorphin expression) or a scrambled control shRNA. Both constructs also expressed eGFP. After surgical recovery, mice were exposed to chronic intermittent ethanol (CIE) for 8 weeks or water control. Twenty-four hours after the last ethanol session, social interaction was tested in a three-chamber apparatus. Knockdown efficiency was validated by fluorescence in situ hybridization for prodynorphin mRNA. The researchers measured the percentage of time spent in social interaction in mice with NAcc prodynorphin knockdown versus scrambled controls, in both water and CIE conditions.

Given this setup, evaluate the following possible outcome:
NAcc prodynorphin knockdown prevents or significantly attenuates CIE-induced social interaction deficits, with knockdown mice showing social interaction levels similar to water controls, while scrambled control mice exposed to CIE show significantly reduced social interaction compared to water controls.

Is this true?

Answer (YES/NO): YES